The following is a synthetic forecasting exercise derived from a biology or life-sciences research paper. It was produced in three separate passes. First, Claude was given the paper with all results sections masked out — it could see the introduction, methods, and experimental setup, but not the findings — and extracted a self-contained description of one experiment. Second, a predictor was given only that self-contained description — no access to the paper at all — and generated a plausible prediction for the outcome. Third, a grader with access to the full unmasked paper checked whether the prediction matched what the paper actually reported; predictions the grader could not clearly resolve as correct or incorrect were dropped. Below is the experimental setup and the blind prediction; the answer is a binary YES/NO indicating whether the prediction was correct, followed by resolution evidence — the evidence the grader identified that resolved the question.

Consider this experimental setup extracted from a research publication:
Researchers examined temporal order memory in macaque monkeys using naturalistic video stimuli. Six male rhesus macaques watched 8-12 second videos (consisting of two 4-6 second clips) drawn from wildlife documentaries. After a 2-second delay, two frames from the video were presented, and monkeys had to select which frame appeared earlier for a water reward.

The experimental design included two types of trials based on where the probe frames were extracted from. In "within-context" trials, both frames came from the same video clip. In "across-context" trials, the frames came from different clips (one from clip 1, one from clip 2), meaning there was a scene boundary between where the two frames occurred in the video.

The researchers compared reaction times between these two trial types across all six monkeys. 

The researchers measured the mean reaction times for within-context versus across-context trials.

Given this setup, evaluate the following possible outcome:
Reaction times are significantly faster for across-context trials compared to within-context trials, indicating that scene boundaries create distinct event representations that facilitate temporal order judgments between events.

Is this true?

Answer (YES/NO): NO